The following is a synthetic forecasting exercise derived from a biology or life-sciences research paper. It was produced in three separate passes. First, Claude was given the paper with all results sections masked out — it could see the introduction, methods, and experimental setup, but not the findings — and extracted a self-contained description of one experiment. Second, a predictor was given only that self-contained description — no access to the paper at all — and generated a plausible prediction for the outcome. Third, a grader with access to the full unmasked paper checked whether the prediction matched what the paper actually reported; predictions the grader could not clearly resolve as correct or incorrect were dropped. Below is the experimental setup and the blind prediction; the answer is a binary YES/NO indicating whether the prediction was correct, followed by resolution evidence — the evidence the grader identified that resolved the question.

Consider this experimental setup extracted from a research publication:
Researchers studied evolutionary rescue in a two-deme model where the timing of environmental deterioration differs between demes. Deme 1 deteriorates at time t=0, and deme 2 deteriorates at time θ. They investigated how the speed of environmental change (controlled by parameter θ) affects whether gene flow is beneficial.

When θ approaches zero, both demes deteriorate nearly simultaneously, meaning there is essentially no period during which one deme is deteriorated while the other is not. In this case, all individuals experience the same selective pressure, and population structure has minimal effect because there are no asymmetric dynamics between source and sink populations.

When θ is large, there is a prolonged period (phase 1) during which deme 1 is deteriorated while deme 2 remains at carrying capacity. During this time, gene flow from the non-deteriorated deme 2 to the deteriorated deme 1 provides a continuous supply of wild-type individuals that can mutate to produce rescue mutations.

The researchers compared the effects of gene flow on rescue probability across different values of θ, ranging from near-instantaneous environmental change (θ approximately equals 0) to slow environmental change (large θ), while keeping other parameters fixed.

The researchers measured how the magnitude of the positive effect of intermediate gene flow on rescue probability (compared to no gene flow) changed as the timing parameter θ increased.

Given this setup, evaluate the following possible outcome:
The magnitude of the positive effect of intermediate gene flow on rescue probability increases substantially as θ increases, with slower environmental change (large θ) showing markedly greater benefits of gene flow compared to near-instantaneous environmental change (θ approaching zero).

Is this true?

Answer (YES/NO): YES